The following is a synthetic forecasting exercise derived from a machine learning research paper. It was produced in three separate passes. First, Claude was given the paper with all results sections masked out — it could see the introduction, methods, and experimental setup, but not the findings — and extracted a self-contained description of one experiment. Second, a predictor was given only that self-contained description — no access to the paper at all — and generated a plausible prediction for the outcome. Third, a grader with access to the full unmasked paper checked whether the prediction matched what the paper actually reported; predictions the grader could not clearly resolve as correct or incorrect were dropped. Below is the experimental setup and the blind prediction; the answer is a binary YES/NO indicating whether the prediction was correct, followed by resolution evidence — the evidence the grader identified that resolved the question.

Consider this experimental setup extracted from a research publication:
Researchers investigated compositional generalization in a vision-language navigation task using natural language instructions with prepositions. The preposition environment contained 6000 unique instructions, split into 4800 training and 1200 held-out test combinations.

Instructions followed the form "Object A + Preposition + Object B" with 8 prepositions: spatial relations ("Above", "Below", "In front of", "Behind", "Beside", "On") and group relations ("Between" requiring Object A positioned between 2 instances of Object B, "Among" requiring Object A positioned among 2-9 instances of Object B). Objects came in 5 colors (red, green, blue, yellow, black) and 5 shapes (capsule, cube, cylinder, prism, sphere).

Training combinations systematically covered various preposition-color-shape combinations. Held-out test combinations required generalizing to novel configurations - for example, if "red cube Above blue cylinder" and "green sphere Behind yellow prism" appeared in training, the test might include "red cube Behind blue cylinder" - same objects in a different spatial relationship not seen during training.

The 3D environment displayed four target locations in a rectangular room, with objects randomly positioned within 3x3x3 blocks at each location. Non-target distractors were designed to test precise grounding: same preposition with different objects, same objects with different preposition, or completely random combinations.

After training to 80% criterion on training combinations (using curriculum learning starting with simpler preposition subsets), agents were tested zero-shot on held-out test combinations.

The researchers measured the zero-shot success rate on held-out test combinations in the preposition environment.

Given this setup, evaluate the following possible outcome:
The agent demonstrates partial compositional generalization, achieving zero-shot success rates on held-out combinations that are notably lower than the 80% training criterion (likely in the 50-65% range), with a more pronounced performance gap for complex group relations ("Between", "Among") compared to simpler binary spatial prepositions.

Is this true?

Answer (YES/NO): NO